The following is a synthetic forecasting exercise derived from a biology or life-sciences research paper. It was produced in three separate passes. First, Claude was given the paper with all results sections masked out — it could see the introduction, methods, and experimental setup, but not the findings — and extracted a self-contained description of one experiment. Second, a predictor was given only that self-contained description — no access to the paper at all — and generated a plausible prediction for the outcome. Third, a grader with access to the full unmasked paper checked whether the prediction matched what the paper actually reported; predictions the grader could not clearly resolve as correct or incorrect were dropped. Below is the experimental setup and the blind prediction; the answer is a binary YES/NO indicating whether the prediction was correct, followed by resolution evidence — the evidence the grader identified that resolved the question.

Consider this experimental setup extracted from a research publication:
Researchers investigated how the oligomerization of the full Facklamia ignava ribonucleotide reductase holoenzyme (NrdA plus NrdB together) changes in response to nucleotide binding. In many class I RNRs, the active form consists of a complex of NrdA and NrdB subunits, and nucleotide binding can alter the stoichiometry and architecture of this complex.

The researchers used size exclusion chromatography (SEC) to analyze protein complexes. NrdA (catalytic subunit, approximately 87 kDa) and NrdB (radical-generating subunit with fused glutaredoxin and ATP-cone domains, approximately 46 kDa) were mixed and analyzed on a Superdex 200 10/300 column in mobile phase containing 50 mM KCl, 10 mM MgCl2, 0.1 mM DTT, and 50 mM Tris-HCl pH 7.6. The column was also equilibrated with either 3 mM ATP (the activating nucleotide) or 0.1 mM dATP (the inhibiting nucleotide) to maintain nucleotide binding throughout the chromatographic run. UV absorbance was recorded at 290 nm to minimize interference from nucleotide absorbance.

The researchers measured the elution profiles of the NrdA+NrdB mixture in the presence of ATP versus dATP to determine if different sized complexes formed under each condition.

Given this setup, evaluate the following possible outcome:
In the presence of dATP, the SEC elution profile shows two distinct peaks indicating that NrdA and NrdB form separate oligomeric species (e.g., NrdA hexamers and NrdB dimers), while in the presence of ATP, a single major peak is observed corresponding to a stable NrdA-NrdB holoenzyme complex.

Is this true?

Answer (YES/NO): NO